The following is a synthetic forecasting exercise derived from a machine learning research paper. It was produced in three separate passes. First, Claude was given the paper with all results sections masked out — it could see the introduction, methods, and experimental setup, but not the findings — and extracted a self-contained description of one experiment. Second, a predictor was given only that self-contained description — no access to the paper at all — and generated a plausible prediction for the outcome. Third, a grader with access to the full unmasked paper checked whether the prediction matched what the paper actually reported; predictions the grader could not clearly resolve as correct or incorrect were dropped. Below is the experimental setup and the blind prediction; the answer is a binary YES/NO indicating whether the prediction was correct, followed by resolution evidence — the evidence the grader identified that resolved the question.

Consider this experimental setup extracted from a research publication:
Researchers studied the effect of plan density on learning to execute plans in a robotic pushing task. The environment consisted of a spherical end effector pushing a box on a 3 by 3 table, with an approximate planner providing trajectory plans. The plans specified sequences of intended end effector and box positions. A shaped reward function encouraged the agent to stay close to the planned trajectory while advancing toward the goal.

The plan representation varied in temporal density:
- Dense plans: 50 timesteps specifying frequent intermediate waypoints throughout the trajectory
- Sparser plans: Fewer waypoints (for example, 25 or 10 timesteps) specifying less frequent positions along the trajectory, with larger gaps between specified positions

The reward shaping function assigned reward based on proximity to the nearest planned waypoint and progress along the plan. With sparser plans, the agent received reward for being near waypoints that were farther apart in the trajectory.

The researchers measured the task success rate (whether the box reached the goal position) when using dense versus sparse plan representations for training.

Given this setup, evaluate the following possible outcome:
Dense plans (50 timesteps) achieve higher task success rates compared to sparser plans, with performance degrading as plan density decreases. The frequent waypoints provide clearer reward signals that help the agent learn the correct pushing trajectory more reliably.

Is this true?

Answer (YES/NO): NO